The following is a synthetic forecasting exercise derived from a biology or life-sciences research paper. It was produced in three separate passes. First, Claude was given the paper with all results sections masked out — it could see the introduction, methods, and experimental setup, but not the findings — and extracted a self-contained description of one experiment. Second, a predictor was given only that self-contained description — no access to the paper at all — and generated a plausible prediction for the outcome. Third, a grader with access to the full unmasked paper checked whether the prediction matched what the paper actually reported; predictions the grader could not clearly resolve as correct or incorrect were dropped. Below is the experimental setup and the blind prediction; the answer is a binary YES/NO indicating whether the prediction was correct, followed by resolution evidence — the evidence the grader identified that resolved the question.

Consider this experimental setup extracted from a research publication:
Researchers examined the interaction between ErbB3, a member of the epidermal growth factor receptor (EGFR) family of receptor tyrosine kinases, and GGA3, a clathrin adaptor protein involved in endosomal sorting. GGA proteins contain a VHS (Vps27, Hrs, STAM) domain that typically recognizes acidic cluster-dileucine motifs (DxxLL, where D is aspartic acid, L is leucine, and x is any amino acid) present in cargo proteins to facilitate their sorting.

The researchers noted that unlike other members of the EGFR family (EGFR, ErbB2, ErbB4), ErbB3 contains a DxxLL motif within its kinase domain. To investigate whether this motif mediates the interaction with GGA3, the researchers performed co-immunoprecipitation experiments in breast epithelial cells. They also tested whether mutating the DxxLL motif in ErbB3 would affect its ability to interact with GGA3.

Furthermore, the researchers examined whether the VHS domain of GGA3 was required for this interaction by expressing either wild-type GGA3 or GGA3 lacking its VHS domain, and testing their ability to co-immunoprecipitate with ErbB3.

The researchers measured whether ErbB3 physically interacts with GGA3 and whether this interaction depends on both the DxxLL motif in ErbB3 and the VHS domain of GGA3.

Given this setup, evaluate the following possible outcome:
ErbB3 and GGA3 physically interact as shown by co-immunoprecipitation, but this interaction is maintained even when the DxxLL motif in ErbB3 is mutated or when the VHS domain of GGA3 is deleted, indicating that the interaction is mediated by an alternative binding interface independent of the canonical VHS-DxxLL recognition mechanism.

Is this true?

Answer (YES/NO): NO